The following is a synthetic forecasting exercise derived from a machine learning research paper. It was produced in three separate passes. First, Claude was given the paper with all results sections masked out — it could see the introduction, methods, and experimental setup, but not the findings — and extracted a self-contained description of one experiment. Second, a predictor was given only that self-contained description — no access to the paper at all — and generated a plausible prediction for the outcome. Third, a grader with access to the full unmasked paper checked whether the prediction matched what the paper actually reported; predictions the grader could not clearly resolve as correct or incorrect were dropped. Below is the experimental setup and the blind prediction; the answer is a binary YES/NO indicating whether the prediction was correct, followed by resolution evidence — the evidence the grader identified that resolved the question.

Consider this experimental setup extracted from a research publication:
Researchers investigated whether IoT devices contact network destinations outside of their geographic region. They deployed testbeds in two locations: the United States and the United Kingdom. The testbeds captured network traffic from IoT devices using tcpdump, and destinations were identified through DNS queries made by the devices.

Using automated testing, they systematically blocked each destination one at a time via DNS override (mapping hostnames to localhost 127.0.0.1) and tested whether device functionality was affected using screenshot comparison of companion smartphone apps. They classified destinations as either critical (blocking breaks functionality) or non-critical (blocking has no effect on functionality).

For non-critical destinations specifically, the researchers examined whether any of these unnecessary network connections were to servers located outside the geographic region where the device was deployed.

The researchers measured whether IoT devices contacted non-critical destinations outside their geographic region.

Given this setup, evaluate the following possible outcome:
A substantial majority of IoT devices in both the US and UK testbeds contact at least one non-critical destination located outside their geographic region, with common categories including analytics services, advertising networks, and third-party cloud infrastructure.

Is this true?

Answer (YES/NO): NO